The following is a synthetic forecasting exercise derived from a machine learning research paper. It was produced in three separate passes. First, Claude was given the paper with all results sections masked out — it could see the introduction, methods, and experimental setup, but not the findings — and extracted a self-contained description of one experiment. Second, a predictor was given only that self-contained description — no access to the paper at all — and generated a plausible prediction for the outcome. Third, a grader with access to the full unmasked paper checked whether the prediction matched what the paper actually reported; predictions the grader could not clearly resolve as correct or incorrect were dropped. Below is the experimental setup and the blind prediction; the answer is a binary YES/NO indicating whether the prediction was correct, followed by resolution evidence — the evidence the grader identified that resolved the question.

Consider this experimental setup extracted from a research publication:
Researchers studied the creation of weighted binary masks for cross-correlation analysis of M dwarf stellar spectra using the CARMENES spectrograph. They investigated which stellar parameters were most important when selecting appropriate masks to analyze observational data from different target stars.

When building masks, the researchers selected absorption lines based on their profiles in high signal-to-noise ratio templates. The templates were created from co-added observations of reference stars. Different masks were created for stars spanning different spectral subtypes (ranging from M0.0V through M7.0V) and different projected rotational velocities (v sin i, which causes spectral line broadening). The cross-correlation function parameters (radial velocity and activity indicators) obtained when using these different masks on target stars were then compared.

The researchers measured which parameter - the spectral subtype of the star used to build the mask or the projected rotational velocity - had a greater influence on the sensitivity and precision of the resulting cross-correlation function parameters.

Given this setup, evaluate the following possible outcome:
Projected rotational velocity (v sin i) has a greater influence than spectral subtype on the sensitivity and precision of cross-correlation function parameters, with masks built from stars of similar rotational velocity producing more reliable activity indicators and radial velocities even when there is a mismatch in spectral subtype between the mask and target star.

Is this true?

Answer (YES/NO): YES